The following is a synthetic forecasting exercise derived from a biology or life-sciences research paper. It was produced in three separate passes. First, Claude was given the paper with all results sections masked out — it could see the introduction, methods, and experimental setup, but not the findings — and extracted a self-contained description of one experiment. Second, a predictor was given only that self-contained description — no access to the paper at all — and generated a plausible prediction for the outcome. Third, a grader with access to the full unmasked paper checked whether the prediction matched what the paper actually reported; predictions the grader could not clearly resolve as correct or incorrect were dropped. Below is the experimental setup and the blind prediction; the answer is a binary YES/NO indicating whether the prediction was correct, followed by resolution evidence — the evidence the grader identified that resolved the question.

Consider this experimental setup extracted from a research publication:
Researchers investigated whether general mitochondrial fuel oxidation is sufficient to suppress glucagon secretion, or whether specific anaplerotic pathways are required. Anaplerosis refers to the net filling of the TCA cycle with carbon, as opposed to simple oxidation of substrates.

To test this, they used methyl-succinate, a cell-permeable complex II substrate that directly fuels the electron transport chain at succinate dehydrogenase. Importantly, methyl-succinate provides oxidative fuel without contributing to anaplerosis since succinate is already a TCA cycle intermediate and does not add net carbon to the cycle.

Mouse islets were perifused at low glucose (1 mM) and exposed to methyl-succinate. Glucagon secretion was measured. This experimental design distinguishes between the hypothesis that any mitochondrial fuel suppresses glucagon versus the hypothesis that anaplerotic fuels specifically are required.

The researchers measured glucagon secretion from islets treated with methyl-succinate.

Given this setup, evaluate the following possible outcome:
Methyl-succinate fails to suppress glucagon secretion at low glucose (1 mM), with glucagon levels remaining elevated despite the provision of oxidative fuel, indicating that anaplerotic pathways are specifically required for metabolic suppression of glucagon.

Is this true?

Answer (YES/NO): YES